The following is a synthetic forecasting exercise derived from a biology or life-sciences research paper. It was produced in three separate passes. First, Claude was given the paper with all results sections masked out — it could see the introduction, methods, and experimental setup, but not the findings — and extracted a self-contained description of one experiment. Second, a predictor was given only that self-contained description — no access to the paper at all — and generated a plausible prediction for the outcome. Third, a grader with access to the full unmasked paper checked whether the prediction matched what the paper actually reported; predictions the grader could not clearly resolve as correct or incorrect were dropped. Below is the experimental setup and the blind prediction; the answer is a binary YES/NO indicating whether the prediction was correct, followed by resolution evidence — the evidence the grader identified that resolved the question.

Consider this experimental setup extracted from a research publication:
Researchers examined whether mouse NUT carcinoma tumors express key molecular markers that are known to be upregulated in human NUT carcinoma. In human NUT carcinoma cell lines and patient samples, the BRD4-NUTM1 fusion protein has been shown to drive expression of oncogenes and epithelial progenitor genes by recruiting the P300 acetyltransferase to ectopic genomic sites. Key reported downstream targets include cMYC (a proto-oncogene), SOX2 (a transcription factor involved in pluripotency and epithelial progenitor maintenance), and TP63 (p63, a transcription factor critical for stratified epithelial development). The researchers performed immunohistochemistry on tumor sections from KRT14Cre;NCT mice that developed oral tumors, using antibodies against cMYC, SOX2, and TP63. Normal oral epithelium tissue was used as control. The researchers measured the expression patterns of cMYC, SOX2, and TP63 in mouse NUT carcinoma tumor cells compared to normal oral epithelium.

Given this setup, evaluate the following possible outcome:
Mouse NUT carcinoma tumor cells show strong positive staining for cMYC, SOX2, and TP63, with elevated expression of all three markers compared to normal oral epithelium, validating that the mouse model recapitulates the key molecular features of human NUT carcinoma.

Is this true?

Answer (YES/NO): NO